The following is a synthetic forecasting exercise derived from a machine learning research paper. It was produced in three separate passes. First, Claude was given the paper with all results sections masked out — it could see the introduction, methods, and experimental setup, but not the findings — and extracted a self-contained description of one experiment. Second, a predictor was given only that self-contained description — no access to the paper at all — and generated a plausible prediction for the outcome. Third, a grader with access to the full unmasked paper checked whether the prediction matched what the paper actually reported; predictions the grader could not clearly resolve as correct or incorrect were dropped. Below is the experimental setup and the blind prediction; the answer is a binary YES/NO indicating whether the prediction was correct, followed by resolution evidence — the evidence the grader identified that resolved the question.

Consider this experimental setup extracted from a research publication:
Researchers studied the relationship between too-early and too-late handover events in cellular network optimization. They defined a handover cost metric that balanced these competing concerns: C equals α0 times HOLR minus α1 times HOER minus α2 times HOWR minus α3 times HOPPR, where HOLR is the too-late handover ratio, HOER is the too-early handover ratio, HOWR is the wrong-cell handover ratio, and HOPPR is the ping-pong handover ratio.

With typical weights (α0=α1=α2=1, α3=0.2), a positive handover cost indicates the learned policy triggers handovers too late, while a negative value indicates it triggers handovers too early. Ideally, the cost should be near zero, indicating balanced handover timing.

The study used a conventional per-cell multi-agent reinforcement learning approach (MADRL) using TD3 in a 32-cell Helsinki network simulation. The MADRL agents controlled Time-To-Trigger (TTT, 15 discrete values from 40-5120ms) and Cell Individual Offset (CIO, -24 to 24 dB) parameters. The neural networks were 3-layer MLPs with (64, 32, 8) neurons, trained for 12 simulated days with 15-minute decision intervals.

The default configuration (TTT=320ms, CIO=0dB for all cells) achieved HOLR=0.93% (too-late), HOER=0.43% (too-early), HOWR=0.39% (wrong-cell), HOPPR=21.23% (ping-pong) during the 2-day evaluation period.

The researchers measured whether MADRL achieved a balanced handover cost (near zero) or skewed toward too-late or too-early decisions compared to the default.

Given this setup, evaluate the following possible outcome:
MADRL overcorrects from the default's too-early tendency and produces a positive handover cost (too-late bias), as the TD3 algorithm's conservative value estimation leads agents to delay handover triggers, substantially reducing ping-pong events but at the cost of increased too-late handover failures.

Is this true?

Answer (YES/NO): NO